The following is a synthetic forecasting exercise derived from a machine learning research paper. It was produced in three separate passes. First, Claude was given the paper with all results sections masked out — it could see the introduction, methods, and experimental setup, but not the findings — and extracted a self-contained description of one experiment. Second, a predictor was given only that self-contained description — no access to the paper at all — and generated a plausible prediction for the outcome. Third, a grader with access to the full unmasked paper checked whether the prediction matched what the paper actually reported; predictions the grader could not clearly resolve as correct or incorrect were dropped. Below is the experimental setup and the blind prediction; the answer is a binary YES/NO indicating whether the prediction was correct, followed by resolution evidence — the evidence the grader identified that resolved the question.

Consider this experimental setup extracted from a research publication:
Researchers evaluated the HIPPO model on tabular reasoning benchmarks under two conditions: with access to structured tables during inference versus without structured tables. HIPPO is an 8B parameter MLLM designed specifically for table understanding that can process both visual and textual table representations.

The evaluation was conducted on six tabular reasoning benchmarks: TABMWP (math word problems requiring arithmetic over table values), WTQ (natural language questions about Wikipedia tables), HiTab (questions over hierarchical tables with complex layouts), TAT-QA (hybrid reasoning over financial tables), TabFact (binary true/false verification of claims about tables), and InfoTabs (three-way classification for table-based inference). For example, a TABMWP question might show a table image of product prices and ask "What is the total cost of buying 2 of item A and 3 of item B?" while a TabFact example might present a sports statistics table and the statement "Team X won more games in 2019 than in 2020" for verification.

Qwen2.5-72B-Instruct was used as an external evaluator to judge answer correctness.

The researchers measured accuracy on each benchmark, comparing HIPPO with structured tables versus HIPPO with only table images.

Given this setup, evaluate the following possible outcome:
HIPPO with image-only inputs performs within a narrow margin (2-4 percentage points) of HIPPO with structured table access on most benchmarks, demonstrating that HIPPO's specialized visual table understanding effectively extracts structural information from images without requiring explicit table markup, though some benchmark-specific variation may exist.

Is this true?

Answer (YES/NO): NO